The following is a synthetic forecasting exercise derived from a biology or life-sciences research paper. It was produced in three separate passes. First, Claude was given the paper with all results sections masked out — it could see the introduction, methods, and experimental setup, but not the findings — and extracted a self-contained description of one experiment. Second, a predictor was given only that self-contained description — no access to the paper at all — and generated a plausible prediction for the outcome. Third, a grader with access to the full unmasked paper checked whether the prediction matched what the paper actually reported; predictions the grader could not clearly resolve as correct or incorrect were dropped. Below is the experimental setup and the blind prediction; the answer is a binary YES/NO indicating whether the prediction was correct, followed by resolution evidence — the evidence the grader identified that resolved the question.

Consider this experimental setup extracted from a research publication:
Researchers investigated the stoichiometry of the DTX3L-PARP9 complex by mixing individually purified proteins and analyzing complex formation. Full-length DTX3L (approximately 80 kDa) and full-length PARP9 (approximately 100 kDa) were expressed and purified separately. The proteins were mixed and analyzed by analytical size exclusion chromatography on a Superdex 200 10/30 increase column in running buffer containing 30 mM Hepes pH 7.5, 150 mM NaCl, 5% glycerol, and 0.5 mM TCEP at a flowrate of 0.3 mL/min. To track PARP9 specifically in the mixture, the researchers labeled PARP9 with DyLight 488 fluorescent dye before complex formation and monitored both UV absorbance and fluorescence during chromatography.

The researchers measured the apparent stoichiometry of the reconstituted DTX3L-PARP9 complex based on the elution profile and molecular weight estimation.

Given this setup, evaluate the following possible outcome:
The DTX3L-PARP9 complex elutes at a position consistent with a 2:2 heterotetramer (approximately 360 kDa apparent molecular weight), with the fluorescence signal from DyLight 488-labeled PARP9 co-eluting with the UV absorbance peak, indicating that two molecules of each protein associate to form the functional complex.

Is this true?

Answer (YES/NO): NO